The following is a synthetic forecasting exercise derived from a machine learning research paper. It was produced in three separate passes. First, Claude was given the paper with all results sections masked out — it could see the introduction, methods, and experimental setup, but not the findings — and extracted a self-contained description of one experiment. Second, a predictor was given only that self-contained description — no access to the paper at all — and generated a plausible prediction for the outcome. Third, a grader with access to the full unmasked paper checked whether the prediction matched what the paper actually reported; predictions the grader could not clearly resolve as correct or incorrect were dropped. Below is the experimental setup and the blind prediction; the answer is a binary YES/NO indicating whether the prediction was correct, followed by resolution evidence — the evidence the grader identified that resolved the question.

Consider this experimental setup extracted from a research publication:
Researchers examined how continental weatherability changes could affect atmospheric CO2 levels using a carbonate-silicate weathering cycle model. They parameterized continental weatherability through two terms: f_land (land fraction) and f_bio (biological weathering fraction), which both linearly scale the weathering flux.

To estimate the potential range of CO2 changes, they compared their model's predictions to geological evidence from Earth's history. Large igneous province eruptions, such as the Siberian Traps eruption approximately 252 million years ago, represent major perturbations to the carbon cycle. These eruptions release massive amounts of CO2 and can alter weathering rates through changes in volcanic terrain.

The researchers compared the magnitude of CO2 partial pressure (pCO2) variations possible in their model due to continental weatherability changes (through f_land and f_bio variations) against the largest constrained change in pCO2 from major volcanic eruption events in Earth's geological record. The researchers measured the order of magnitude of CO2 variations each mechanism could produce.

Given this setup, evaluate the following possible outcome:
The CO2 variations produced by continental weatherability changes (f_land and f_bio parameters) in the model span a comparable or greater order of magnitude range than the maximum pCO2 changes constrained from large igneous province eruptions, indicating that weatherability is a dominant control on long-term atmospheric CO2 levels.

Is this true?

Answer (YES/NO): YES